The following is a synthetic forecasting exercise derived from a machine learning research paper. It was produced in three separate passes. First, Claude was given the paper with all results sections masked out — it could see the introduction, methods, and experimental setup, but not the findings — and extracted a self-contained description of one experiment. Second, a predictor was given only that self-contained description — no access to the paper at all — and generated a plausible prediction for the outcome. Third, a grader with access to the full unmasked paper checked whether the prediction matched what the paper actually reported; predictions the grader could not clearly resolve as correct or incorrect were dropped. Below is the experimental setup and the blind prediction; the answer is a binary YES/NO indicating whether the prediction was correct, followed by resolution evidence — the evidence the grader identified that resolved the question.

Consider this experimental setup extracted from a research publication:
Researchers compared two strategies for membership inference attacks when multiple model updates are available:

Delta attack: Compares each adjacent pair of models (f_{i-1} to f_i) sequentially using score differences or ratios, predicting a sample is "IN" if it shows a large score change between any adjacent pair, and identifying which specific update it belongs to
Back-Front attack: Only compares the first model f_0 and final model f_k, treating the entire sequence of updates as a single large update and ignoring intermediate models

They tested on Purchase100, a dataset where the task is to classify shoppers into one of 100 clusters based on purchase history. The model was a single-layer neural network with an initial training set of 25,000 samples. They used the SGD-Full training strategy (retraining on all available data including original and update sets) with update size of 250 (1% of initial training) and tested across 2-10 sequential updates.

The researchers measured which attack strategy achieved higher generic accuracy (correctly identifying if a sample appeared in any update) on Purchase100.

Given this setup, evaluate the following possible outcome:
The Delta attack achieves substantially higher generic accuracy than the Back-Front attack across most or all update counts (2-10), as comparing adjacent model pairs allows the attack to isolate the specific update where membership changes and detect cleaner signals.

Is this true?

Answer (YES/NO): NO